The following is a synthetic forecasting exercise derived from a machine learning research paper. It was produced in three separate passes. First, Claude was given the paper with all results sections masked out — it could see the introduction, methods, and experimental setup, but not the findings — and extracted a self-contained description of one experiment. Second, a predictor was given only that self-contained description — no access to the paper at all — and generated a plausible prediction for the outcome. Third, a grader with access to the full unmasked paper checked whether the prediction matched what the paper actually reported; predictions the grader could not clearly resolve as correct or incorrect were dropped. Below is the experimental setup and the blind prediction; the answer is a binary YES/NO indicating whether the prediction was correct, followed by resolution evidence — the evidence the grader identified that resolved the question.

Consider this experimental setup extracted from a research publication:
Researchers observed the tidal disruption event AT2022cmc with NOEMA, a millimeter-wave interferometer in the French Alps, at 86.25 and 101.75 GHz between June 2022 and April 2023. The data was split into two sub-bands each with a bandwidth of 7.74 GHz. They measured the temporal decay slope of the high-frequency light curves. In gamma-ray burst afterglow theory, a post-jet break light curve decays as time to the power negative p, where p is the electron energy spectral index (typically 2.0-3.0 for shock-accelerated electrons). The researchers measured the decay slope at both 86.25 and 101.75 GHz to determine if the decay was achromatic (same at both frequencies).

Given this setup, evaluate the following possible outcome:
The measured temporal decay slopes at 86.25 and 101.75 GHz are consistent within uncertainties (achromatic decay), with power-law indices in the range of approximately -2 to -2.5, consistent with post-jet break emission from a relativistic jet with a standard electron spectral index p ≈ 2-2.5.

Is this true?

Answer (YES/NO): YES